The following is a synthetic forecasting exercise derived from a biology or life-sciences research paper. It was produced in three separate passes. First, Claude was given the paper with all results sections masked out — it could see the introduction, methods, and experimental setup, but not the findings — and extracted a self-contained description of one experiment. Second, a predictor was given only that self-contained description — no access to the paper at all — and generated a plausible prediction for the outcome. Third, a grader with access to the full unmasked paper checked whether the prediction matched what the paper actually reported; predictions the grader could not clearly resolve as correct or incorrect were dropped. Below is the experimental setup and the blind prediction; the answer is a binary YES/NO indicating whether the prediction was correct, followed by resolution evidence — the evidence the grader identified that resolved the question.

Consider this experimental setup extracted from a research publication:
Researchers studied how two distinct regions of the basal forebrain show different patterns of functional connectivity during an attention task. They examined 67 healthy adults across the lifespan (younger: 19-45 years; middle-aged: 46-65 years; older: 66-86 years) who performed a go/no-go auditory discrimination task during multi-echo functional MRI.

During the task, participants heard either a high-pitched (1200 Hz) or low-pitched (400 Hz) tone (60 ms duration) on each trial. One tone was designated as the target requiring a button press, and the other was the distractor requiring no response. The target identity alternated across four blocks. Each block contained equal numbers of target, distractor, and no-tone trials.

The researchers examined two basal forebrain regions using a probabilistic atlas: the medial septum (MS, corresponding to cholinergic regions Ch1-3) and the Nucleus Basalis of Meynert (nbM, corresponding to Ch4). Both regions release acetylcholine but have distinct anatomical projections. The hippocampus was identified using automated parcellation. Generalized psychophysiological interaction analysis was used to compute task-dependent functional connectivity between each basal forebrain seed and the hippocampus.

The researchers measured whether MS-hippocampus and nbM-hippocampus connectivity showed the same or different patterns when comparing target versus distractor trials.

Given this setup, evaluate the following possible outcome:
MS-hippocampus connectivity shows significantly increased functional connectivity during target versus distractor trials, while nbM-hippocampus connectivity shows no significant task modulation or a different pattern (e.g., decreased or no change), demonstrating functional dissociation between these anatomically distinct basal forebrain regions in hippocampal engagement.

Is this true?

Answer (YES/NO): NO